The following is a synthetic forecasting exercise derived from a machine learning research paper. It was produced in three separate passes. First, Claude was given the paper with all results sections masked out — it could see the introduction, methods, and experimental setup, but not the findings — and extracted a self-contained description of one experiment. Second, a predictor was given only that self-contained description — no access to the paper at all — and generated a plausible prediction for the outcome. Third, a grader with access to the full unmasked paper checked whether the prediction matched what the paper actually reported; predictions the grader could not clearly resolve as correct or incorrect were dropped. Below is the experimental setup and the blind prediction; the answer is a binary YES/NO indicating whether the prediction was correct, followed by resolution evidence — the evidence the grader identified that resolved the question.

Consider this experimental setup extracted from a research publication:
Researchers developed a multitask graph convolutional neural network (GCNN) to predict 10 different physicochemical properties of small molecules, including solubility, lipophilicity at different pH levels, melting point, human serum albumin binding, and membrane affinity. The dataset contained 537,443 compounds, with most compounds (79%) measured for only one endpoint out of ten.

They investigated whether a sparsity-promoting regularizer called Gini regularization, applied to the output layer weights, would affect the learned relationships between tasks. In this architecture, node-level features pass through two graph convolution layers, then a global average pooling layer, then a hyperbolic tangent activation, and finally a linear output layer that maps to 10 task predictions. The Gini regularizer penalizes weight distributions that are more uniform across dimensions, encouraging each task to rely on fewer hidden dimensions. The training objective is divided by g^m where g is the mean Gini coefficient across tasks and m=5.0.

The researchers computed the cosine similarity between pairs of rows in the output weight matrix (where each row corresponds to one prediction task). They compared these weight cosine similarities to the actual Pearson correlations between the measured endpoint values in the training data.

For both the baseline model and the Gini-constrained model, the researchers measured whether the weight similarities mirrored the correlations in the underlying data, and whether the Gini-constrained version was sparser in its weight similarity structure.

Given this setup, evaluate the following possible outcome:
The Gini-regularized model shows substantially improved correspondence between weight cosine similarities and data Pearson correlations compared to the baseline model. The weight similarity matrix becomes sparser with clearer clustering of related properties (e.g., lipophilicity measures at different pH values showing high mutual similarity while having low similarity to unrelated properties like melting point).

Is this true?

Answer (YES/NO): NO